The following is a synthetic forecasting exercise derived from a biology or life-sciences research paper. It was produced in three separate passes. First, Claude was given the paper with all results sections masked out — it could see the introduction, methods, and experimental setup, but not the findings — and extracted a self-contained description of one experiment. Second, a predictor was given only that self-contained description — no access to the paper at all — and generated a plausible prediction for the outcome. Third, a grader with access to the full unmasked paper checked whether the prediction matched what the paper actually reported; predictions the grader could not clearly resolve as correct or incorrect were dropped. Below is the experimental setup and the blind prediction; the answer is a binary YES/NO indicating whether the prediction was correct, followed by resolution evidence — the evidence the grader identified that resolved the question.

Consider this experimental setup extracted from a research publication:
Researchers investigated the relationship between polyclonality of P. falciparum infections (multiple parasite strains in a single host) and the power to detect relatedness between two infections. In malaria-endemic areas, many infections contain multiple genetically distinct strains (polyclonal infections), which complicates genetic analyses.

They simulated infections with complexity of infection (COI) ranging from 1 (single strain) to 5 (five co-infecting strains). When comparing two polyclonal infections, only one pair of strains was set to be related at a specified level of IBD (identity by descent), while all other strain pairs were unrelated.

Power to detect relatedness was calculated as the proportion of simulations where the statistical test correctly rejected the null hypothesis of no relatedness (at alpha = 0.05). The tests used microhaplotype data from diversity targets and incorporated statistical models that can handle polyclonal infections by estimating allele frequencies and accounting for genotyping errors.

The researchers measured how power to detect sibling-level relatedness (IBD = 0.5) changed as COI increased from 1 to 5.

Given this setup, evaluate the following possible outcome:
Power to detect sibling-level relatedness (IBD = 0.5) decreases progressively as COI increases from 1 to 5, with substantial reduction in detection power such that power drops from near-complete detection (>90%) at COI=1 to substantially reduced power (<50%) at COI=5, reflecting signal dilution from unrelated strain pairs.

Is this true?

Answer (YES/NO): NO